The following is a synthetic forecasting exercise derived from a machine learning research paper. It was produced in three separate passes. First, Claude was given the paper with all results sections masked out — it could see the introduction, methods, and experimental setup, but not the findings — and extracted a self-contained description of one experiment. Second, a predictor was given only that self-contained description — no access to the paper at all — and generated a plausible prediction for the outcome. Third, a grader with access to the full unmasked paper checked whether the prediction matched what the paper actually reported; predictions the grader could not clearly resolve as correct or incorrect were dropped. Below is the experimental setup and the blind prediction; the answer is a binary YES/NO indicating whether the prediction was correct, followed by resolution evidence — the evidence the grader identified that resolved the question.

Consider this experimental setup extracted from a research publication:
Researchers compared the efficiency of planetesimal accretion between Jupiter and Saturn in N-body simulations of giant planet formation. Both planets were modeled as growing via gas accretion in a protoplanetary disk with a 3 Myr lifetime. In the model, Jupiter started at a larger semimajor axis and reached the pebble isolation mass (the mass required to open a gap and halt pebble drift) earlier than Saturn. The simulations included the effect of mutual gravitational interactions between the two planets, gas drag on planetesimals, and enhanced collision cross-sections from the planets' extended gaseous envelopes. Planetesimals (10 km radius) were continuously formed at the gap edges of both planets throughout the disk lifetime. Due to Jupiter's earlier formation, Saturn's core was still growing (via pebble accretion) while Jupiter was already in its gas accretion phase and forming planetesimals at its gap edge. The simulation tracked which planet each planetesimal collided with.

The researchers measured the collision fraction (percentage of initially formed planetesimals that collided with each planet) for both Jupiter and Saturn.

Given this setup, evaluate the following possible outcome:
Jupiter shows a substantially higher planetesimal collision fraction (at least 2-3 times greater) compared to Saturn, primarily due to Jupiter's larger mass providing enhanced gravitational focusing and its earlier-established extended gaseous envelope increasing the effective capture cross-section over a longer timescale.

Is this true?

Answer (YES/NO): NO